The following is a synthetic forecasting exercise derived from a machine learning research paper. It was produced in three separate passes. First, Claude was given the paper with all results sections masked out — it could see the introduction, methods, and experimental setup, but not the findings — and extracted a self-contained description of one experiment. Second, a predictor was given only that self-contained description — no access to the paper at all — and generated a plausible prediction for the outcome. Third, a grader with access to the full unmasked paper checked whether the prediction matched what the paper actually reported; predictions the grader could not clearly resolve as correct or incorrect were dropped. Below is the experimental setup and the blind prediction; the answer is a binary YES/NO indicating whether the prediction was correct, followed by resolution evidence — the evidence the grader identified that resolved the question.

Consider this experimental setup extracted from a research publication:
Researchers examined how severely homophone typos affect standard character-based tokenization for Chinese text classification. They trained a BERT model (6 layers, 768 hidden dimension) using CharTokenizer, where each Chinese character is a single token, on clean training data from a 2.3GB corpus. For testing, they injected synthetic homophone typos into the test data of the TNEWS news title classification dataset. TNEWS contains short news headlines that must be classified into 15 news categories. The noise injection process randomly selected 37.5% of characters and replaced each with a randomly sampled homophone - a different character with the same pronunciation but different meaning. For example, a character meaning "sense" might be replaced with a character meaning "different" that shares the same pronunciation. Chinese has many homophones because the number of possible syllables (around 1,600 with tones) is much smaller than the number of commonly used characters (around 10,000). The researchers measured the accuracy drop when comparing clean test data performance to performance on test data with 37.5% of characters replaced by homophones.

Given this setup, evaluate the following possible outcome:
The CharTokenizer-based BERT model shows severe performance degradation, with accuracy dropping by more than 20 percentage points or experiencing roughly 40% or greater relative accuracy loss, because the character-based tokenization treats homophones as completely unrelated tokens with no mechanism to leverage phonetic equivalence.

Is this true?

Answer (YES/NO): YES